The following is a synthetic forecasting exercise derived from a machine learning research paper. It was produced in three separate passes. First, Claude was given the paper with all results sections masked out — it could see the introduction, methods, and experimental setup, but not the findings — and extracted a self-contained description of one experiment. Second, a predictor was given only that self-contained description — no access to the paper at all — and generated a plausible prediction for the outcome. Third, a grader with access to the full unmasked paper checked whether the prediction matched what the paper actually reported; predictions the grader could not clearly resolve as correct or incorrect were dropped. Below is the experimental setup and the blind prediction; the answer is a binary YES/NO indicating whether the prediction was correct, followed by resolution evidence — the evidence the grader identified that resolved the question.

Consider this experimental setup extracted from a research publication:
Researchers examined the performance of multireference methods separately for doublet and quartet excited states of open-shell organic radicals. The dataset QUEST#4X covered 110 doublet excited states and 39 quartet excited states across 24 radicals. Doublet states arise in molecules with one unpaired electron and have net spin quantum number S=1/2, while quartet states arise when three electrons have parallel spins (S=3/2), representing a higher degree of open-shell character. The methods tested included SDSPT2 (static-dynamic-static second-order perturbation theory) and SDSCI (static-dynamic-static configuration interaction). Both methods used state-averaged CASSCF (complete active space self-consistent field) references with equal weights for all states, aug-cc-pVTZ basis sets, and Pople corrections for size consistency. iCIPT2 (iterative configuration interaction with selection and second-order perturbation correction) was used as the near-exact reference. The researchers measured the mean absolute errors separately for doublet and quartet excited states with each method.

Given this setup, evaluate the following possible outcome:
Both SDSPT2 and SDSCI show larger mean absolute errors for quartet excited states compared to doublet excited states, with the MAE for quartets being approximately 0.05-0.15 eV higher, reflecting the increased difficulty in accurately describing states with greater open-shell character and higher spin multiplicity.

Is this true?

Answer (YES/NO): NO